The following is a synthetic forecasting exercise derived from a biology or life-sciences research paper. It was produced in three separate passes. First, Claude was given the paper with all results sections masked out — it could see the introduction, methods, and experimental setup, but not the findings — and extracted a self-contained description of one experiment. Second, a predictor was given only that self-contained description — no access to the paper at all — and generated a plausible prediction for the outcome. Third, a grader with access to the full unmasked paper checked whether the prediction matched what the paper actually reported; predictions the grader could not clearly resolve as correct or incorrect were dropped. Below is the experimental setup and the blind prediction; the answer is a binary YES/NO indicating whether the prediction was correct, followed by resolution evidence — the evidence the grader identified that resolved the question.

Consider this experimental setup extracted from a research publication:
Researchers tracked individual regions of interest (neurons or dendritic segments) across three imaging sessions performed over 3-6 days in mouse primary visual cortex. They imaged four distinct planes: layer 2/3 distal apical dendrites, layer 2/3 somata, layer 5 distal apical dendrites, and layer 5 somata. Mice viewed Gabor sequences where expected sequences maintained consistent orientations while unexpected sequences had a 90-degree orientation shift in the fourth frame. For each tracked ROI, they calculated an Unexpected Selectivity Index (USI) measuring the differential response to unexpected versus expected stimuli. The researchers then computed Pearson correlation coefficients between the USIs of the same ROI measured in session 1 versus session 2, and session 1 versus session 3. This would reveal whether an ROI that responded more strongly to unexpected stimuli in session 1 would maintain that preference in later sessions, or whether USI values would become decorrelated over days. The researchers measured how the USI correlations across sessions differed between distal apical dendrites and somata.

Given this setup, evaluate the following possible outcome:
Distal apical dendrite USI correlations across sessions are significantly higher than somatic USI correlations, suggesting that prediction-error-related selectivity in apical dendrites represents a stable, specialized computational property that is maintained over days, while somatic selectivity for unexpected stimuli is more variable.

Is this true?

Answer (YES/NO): NO